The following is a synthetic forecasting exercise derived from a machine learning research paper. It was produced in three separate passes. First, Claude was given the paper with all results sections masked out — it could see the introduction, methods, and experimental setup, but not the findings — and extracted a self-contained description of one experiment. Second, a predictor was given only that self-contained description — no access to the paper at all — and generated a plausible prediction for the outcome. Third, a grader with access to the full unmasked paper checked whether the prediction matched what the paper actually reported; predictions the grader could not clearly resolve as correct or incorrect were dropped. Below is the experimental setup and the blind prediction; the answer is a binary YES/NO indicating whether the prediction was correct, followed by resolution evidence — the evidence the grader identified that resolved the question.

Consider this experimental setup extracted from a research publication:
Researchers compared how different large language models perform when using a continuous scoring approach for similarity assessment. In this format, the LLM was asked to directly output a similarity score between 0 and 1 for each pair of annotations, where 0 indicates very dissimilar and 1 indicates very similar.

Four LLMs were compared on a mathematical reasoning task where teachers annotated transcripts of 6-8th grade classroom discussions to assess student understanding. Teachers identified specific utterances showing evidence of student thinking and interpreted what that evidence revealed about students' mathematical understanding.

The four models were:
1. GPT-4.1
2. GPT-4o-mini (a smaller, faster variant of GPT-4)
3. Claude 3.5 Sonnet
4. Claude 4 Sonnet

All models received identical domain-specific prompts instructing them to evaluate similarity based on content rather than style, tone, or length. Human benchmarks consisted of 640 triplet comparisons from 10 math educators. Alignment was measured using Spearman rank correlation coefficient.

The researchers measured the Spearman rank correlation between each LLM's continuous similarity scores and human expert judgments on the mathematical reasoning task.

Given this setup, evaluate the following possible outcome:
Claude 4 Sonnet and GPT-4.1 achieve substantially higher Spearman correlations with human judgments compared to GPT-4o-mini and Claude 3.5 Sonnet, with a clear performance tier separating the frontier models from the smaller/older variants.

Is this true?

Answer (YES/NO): NO